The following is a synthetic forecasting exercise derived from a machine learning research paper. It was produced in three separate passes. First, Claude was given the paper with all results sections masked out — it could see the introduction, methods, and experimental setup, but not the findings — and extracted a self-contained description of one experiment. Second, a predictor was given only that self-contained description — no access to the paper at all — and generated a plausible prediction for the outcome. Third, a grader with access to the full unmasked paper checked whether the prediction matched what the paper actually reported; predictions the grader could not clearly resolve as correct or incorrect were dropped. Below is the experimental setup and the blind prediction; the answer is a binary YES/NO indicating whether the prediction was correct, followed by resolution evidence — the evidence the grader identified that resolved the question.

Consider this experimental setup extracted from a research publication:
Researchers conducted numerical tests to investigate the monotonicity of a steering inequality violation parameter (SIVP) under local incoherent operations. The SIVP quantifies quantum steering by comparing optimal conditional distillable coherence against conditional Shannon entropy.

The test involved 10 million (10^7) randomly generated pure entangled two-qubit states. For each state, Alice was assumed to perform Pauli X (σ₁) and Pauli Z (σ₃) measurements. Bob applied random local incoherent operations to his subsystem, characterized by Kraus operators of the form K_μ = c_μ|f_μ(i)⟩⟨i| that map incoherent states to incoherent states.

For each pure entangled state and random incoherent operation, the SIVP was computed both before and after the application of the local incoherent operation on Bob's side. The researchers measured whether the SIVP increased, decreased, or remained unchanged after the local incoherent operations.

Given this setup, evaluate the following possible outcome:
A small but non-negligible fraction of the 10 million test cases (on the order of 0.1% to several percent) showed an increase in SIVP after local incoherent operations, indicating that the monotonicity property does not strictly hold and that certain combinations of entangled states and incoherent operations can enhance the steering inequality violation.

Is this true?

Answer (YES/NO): NO